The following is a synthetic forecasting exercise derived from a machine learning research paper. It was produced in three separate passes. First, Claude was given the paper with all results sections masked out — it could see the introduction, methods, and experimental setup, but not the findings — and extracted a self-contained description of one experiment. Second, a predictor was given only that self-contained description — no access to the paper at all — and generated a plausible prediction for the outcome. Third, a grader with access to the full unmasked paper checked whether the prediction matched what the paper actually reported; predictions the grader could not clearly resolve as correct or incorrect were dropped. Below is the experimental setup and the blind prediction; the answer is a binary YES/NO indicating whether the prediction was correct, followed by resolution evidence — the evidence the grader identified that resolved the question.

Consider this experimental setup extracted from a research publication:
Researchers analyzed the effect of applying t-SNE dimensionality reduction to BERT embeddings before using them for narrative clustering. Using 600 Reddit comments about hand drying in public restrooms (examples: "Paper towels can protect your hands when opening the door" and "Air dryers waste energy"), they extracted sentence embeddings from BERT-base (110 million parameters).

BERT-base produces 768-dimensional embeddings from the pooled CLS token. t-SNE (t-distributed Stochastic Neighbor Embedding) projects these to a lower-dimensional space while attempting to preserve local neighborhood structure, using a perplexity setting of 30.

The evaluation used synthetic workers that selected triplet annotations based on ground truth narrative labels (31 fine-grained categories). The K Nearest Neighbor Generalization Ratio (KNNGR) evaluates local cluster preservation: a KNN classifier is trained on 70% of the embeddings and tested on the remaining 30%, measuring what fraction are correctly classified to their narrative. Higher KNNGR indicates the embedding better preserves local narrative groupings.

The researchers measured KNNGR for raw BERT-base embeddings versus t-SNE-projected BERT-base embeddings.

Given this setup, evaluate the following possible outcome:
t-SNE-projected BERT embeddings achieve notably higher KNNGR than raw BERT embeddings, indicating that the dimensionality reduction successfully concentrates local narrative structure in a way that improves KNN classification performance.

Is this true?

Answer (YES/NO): NO